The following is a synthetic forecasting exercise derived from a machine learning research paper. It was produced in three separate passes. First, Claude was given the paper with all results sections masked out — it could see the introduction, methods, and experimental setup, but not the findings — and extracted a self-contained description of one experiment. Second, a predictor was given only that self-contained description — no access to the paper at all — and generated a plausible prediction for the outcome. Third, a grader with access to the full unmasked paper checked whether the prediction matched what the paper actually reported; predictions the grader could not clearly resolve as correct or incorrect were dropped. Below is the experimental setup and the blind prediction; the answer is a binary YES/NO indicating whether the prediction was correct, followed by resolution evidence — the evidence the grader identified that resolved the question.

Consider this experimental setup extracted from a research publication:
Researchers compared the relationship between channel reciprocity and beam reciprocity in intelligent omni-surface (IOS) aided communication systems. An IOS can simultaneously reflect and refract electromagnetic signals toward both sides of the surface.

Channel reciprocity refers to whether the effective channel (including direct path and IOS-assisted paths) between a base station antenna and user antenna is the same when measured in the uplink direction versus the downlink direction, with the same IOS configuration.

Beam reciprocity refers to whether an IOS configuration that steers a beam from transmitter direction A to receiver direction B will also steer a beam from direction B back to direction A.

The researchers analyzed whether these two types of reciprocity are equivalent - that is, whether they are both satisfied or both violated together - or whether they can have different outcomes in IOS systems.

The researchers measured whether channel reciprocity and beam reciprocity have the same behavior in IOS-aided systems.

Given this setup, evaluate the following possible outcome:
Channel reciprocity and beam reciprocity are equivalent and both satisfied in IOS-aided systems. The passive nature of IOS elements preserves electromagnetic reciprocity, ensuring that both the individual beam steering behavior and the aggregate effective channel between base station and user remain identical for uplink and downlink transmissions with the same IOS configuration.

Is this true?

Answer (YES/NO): NO